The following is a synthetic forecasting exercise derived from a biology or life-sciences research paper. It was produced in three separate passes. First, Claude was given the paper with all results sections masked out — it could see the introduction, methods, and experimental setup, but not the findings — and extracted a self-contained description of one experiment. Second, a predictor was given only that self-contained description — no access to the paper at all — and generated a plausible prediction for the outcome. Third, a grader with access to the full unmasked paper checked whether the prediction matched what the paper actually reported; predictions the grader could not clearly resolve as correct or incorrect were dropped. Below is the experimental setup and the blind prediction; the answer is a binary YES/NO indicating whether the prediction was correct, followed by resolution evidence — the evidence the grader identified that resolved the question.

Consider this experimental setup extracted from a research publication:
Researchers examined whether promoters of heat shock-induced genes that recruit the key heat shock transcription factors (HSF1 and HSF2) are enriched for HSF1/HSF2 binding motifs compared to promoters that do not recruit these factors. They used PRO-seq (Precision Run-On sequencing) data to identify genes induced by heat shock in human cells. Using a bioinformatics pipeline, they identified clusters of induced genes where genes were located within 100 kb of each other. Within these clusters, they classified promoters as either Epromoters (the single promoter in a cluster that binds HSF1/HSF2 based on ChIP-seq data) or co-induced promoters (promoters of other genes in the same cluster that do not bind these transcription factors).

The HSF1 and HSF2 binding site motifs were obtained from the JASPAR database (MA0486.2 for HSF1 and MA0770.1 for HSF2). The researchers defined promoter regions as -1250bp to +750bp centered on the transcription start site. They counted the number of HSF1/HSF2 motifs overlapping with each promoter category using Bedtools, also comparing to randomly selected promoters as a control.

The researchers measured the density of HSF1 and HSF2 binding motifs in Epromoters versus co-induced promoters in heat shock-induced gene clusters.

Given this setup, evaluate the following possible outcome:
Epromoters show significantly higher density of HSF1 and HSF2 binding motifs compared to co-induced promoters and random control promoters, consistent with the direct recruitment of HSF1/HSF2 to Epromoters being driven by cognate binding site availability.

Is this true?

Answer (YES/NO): YES